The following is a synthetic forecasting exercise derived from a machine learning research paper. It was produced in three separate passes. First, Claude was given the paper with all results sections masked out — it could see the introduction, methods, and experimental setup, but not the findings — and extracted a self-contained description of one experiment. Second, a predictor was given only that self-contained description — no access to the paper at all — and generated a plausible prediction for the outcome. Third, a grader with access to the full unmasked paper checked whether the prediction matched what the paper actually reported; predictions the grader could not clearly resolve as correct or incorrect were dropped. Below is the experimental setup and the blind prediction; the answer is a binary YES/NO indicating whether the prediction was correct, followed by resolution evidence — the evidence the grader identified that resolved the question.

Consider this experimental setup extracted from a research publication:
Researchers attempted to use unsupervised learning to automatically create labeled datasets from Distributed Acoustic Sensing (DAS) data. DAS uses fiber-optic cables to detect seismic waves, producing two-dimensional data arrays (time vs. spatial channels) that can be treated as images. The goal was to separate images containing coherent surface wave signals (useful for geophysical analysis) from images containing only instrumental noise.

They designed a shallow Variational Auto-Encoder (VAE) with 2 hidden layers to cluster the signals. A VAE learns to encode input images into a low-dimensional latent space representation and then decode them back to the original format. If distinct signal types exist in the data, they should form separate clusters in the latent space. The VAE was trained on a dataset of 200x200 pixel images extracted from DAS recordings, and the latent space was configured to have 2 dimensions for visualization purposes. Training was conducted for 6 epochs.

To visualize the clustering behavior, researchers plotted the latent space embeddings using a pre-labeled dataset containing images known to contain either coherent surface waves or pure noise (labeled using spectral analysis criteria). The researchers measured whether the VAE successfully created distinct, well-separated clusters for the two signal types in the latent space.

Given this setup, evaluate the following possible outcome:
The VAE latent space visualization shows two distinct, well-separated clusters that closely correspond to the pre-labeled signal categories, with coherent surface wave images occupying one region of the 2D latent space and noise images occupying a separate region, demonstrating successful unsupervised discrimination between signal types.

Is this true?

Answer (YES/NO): NO